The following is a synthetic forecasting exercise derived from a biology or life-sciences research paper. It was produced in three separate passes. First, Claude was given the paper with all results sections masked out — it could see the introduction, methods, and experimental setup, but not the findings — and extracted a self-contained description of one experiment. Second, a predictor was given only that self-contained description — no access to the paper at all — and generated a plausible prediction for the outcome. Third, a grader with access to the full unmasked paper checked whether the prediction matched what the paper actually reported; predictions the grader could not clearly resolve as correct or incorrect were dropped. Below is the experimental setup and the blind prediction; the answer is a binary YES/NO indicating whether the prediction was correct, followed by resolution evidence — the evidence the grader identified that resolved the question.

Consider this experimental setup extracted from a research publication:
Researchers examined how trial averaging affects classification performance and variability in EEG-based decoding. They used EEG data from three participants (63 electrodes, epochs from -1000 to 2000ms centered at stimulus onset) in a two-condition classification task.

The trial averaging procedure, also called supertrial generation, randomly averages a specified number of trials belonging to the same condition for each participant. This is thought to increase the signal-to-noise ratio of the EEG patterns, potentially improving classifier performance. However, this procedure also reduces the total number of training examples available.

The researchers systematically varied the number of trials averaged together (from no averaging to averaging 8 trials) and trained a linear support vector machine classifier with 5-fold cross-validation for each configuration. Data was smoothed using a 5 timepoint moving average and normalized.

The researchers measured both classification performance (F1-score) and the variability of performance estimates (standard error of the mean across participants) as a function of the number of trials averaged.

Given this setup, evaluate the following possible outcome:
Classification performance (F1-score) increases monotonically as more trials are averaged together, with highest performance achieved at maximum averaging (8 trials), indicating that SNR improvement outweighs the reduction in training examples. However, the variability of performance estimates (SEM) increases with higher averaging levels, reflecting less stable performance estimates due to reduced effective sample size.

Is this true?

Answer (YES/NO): YES